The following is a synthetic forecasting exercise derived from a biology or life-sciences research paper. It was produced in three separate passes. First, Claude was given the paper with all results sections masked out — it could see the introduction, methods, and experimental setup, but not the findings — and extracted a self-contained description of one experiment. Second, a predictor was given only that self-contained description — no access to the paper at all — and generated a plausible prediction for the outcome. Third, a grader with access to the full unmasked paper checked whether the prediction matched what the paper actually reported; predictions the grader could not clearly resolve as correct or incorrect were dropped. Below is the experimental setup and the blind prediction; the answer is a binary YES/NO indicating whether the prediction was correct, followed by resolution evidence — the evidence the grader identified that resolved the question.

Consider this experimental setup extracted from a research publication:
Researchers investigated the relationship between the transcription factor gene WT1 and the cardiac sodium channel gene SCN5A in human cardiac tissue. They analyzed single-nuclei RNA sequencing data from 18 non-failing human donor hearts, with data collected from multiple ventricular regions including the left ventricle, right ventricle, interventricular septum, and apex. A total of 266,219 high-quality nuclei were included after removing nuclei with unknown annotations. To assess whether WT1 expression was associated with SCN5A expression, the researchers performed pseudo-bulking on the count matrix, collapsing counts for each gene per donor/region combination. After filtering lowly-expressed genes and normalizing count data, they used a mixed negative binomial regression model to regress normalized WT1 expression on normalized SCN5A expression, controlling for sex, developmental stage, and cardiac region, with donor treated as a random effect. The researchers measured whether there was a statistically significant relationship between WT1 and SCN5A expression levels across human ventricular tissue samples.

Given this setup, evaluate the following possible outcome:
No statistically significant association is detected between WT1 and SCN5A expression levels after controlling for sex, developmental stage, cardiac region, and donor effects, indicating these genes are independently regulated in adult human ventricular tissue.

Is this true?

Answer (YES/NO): NO